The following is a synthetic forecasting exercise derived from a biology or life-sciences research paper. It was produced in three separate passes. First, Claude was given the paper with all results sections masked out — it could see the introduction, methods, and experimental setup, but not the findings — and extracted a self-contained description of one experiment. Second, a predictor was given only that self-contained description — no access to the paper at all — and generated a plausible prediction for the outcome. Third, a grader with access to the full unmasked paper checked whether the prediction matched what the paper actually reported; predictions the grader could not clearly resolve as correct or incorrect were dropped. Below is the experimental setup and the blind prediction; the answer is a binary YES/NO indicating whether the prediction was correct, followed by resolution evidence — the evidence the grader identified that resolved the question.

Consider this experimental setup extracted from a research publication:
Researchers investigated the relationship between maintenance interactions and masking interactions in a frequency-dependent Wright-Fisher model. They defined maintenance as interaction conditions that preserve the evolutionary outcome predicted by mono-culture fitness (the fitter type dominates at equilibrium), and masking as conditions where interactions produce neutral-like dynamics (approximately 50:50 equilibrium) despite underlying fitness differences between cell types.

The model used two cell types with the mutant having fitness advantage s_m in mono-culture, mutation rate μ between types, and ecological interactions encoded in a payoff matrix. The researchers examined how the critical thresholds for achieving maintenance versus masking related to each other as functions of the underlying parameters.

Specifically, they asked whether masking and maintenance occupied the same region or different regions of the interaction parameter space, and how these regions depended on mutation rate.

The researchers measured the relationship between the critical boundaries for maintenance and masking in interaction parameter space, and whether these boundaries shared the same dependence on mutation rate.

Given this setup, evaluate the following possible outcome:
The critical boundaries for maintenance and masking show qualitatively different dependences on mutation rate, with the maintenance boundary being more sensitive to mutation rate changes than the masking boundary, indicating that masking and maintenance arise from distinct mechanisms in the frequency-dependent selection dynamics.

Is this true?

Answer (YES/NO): NO